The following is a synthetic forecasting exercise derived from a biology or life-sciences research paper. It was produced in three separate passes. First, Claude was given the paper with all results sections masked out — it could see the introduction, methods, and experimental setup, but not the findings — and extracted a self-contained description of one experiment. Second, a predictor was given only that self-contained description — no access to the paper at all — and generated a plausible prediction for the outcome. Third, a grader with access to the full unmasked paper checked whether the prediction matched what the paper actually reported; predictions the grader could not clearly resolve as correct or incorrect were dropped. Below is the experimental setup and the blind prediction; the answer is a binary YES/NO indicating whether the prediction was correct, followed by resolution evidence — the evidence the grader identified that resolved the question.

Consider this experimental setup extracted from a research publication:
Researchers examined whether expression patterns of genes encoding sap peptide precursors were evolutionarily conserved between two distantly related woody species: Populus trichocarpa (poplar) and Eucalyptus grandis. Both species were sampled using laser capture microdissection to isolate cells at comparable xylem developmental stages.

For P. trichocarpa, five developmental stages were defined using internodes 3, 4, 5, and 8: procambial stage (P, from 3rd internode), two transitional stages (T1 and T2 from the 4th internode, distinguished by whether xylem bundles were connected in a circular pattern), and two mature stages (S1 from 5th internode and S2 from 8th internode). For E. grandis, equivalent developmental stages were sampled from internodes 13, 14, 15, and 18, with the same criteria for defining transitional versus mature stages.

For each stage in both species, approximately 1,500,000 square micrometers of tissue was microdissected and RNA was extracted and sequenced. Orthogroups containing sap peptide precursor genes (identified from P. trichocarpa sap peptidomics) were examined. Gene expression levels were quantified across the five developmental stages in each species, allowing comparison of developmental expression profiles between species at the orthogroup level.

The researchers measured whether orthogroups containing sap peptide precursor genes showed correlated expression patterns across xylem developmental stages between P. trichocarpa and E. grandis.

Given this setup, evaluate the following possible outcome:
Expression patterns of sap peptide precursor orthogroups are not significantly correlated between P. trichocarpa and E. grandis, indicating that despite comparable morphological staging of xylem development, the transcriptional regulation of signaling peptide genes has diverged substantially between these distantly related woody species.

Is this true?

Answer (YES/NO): NO